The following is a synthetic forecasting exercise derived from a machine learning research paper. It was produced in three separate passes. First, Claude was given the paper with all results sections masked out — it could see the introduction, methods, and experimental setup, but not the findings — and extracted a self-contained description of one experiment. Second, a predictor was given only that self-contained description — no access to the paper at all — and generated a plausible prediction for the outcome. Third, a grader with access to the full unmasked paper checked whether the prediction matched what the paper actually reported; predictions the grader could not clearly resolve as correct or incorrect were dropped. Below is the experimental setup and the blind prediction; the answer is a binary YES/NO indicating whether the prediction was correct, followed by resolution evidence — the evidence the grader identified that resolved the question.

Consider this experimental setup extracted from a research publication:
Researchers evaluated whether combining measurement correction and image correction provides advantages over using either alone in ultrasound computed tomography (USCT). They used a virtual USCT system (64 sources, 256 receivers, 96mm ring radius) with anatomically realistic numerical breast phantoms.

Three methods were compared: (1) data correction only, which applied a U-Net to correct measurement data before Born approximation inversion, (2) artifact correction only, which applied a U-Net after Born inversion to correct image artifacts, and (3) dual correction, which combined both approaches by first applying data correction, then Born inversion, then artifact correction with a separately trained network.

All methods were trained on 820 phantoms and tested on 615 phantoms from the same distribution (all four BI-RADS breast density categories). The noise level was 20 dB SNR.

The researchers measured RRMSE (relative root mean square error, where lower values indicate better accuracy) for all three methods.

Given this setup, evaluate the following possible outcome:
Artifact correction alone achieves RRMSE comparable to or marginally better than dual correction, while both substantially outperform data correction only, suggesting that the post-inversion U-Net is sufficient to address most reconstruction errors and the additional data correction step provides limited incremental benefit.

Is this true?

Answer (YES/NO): NO